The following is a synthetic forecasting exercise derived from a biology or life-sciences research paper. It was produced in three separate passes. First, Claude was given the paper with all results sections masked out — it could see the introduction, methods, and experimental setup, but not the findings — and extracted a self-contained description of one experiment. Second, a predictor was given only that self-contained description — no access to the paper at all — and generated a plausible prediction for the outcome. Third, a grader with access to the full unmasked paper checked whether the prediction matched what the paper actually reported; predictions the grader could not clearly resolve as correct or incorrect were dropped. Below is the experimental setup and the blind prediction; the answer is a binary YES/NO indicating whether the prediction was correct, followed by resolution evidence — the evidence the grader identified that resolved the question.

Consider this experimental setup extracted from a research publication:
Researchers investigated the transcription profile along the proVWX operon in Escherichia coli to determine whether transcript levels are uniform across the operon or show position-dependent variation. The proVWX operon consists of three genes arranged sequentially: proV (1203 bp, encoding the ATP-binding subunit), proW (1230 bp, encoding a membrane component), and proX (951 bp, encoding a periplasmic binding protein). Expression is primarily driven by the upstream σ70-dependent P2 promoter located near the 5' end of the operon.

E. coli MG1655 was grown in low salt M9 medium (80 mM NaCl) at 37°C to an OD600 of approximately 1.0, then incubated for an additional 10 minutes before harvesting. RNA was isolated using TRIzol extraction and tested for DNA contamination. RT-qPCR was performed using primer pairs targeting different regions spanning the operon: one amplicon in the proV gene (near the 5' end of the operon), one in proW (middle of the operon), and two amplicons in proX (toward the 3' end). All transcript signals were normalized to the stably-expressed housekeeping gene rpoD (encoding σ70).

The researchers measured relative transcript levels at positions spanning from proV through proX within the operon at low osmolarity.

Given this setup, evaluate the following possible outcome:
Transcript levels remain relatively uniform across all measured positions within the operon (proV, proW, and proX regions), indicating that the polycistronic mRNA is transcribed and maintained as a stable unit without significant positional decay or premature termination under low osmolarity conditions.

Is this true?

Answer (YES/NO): NO